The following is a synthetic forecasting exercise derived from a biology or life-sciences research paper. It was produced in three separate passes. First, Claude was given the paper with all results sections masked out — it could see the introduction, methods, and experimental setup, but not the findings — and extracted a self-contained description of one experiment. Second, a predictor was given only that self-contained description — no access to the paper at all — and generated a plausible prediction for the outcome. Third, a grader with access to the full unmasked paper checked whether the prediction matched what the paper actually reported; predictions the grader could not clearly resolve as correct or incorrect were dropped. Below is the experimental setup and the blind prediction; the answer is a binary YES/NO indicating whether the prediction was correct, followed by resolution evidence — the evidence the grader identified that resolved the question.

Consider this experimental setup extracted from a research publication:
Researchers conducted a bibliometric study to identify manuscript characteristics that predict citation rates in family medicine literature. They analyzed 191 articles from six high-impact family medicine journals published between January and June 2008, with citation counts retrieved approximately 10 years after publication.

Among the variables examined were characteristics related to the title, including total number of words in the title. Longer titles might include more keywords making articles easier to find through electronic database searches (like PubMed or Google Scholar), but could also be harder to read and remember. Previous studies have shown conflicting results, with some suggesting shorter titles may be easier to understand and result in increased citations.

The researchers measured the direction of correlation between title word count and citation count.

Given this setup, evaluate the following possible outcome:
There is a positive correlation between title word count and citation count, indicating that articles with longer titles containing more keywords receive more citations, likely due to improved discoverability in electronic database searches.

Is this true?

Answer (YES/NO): NO